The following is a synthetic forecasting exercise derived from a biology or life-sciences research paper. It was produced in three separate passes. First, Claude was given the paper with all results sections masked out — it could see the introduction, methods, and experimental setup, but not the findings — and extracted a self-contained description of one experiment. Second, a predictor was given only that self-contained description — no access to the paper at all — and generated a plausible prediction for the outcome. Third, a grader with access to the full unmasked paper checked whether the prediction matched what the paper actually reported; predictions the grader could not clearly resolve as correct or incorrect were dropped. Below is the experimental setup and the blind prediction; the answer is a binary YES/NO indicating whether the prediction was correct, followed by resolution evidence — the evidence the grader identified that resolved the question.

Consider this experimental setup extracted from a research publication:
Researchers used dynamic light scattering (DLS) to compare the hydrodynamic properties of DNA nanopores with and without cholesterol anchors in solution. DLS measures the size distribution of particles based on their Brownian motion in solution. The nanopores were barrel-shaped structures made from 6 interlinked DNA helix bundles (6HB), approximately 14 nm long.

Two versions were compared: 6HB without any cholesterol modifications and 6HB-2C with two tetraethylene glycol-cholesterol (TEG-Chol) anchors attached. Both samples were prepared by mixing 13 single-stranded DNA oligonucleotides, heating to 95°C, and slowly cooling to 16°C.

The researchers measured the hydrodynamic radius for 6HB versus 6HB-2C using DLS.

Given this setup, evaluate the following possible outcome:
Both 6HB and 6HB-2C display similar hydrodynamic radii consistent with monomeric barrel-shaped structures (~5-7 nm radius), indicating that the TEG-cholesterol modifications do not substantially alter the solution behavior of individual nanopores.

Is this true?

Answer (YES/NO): NO